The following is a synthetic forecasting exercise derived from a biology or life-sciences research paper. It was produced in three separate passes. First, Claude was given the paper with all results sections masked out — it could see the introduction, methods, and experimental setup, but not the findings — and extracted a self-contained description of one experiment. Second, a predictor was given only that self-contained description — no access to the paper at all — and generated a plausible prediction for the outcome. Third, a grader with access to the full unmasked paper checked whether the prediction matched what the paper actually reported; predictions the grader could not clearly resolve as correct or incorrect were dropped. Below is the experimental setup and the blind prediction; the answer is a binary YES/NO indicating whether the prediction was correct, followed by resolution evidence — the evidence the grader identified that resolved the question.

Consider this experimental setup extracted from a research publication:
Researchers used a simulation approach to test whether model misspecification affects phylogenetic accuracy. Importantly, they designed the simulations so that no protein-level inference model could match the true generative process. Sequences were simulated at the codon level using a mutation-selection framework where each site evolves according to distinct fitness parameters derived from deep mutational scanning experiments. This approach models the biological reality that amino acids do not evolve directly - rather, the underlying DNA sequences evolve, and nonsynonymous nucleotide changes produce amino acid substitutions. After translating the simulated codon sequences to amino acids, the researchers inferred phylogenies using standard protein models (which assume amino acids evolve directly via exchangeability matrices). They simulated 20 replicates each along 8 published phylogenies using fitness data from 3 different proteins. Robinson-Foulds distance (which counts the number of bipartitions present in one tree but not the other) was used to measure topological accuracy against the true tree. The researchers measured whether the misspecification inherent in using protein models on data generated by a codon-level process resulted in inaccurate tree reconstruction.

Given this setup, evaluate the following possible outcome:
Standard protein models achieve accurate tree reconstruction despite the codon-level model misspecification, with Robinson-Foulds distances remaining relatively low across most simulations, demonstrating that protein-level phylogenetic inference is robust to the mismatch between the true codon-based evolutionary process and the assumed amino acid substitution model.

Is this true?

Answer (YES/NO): YES